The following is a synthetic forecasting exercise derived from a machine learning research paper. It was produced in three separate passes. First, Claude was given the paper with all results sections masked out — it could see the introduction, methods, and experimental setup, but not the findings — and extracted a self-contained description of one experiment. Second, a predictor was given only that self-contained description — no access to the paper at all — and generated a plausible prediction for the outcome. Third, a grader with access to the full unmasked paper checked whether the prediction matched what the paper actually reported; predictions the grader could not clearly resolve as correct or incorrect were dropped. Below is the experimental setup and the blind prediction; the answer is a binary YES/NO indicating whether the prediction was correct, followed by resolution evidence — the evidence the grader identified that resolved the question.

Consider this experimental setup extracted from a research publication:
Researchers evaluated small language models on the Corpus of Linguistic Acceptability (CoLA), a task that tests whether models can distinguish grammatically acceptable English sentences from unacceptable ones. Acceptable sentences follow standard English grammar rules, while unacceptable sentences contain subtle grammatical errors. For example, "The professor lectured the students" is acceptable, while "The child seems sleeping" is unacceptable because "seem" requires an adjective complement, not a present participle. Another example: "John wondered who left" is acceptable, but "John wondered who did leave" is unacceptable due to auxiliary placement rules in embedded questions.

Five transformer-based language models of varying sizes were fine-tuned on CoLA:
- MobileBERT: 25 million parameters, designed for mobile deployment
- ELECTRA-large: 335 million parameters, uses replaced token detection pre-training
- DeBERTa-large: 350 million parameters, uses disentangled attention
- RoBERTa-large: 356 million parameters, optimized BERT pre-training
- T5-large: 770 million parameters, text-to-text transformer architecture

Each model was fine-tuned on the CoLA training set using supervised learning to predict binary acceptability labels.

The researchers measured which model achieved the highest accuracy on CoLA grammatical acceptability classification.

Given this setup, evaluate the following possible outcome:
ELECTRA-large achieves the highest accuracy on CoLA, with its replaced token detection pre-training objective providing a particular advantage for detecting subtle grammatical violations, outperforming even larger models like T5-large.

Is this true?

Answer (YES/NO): YES